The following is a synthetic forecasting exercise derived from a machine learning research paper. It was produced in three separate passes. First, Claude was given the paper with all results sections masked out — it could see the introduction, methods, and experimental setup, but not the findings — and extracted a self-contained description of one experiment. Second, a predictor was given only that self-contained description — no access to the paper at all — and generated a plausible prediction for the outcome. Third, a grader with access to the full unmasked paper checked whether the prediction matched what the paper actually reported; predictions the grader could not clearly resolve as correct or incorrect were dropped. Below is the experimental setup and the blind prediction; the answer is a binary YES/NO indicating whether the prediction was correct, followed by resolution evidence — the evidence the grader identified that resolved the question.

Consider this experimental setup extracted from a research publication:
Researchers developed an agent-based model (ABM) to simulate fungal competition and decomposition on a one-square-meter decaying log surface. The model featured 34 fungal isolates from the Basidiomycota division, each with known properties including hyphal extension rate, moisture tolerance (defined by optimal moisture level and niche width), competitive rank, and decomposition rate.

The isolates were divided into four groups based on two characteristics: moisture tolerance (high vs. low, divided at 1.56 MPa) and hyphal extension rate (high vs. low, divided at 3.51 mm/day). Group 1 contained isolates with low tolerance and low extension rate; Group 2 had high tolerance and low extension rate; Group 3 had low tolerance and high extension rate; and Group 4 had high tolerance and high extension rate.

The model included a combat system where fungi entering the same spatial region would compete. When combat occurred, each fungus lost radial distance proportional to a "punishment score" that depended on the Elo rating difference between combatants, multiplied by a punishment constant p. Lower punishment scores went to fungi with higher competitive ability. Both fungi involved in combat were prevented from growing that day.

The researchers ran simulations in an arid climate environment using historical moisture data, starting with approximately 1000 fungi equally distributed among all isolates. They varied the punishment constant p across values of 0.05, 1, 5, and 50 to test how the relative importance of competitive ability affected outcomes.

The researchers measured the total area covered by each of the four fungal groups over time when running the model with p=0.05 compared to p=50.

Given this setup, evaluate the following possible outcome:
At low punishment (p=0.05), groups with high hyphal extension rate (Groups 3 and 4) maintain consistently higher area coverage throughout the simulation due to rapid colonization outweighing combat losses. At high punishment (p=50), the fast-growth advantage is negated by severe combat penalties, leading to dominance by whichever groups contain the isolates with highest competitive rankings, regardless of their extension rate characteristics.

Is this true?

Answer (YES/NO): NO